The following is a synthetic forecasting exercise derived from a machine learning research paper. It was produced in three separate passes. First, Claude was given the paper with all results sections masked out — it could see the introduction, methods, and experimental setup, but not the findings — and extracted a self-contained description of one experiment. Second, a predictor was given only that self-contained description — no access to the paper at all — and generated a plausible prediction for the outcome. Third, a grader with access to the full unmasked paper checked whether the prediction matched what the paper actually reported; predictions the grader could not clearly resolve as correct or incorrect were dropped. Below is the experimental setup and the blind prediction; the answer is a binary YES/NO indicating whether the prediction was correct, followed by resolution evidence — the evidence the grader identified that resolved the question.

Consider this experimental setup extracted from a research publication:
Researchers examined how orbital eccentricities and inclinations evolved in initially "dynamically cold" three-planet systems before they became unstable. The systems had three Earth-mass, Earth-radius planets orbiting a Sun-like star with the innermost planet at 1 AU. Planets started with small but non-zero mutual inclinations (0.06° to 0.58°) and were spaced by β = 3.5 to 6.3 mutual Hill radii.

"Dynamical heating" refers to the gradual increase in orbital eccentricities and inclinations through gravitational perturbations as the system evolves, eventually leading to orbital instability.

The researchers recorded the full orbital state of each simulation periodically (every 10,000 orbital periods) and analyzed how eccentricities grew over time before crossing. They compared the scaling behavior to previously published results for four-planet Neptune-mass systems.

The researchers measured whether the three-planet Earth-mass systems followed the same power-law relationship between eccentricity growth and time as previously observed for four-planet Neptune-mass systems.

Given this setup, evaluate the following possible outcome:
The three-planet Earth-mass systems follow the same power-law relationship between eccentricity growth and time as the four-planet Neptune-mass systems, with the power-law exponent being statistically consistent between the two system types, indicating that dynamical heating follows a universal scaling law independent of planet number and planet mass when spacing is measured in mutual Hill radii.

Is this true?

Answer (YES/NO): NO